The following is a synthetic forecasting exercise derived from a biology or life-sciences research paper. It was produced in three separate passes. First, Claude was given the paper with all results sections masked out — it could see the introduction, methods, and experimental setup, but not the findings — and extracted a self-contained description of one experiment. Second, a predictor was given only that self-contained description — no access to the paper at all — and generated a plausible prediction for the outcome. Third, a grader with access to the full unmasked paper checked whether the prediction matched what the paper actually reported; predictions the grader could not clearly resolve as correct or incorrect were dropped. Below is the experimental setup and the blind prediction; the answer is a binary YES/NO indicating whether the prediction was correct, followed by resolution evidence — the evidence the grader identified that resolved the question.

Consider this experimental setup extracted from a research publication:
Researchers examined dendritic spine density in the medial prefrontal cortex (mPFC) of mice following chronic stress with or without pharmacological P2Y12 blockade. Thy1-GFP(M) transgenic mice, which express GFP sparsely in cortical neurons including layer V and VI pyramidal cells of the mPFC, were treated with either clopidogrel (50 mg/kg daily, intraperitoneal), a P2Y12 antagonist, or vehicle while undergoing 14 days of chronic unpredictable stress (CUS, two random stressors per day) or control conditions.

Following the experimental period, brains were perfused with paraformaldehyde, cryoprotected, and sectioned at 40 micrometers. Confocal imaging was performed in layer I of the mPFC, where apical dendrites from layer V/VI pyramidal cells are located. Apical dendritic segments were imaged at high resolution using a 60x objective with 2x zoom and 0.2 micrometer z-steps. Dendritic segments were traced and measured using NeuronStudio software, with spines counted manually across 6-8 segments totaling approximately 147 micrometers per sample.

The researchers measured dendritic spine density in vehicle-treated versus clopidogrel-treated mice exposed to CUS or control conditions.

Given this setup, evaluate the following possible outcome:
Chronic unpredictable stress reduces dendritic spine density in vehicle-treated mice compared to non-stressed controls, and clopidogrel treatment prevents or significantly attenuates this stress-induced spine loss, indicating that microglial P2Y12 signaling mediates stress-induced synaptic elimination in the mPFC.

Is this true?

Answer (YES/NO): YES